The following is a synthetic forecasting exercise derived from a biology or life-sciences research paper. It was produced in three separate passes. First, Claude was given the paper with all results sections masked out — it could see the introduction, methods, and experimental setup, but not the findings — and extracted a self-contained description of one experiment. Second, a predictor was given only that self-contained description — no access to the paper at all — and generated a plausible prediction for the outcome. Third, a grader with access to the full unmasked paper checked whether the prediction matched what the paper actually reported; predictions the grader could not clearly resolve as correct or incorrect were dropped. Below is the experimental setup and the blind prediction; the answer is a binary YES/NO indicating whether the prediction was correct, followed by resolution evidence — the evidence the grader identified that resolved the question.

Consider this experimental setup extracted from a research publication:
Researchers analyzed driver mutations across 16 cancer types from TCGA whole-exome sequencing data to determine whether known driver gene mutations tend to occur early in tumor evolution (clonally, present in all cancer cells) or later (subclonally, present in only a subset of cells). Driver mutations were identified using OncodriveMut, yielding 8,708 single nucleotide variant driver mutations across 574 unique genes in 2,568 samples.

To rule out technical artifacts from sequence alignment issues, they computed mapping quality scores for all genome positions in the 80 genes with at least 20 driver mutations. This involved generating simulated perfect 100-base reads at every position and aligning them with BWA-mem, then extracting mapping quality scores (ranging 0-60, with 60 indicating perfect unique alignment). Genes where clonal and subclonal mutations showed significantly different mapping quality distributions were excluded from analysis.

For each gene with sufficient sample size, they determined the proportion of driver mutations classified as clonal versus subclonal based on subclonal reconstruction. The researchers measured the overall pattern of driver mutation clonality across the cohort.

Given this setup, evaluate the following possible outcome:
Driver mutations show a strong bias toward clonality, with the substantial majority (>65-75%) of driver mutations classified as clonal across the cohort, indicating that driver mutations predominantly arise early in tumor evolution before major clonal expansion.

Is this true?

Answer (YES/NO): YES